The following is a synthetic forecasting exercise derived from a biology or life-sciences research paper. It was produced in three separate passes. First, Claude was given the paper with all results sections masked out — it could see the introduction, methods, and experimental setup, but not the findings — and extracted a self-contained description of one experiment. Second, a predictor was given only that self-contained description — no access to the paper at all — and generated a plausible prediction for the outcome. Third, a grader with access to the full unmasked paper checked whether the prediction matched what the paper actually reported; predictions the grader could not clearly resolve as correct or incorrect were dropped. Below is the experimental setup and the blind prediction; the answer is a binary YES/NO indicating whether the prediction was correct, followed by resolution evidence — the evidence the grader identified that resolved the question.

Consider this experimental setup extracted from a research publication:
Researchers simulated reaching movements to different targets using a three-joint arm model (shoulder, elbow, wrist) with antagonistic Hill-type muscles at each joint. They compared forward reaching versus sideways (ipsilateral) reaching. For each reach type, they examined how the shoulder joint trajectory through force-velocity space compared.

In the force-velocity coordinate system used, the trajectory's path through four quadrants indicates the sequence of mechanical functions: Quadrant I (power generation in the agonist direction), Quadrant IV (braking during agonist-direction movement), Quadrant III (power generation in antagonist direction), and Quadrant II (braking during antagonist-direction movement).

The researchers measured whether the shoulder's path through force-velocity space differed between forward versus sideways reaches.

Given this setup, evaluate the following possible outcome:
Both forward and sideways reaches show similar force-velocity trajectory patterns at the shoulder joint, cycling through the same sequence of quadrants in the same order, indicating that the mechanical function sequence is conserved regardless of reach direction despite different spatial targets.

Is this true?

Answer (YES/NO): YES